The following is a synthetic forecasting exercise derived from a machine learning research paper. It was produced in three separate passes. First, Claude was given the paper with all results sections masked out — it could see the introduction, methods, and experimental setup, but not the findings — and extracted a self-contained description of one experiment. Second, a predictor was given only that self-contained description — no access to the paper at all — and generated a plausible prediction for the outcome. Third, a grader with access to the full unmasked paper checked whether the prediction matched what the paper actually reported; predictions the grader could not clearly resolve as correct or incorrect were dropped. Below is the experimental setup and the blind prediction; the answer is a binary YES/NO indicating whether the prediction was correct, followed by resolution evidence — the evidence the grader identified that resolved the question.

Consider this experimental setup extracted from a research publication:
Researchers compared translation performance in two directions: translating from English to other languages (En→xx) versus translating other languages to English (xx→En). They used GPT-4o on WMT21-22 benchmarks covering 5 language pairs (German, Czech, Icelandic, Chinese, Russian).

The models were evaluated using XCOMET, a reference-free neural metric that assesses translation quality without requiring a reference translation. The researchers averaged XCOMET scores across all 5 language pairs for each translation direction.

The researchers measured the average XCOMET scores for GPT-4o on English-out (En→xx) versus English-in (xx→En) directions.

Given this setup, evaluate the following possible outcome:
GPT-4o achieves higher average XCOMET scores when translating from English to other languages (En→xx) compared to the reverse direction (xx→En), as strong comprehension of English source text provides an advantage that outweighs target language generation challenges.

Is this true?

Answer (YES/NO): YES